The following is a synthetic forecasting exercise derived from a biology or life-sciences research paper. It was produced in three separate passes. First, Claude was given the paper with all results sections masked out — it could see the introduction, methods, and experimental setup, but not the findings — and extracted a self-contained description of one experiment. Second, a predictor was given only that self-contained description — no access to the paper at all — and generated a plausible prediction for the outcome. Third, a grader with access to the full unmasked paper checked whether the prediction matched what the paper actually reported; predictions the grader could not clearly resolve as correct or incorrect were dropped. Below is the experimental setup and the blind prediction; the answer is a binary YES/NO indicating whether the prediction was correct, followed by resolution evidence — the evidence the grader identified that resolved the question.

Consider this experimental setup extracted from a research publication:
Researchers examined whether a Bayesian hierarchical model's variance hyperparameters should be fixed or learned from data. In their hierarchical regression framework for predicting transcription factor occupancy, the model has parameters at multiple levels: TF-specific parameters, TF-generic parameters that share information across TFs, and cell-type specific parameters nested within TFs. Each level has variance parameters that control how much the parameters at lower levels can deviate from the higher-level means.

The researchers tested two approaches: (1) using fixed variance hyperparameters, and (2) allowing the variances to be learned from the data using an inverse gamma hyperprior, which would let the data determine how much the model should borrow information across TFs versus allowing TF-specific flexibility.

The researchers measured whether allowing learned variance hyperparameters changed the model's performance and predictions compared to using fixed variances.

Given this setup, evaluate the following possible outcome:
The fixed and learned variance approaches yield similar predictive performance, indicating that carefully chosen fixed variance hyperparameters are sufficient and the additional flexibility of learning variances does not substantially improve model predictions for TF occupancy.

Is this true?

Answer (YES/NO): YES